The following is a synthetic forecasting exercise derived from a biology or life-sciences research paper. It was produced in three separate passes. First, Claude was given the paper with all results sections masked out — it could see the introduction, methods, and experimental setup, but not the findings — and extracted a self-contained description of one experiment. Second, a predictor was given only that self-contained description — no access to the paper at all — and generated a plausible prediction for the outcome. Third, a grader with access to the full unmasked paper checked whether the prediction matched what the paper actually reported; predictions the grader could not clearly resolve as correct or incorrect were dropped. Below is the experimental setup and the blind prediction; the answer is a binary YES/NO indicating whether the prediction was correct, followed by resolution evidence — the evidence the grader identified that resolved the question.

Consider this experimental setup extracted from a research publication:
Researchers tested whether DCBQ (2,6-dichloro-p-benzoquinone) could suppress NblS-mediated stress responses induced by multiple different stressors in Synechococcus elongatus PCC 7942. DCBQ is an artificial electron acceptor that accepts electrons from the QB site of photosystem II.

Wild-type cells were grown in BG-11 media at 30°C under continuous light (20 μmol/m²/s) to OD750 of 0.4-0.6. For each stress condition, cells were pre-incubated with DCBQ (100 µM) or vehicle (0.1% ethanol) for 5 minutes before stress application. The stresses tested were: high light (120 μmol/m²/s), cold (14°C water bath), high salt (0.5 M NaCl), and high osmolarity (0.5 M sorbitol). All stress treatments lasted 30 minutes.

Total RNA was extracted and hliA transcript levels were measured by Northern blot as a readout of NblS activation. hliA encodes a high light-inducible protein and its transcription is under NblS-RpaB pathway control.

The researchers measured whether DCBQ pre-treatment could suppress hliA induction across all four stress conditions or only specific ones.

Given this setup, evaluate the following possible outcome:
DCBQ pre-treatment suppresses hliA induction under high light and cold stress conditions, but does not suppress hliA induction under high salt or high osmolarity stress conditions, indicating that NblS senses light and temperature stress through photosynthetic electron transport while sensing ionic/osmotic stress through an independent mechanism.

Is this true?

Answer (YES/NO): NO